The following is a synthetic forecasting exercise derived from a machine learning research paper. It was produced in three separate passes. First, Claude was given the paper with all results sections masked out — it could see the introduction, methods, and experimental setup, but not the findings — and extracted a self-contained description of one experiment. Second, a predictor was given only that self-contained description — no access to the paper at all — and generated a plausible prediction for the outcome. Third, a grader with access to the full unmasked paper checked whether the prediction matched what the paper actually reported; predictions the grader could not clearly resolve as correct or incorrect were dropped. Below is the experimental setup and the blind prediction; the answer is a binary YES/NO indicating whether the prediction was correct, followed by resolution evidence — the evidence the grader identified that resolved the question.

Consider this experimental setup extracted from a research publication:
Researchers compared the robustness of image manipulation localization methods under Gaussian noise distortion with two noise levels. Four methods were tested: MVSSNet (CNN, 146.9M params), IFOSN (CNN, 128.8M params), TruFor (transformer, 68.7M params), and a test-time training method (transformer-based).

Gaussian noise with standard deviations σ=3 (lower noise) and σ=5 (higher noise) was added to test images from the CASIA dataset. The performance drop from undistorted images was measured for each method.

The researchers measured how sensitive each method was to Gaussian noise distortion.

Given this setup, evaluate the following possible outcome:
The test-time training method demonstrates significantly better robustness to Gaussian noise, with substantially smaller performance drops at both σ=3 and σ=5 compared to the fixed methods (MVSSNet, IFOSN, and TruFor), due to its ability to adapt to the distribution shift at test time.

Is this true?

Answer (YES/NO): YES